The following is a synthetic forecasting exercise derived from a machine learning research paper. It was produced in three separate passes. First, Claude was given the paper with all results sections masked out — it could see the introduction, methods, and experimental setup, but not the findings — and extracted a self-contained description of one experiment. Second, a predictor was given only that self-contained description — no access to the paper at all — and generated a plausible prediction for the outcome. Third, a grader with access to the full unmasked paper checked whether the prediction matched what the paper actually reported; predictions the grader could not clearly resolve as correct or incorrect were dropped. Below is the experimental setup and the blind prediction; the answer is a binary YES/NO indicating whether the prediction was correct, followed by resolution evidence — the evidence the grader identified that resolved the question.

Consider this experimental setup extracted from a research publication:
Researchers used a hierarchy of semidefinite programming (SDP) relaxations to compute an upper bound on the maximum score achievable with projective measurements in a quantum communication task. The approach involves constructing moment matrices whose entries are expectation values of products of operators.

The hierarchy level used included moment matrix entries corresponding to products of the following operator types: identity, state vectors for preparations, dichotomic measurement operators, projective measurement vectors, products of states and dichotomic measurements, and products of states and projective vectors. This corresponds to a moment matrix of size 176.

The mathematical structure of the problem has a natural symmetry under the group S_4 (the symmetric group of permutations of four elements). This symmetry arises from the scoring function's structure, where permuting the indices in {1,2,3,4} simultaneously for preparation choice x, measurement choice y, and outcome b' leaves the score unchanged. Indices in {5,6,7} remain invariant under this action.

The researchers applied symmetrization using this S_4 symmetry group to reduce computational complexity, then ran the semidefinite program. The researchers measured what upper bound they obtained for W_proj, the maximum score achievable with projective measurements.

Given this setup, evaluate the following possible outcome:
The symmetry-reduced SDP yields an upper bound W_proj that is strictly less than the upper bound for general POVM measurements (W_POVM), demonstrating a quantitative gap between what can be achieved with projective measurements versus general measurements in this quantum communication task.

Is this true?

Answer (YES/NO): YES